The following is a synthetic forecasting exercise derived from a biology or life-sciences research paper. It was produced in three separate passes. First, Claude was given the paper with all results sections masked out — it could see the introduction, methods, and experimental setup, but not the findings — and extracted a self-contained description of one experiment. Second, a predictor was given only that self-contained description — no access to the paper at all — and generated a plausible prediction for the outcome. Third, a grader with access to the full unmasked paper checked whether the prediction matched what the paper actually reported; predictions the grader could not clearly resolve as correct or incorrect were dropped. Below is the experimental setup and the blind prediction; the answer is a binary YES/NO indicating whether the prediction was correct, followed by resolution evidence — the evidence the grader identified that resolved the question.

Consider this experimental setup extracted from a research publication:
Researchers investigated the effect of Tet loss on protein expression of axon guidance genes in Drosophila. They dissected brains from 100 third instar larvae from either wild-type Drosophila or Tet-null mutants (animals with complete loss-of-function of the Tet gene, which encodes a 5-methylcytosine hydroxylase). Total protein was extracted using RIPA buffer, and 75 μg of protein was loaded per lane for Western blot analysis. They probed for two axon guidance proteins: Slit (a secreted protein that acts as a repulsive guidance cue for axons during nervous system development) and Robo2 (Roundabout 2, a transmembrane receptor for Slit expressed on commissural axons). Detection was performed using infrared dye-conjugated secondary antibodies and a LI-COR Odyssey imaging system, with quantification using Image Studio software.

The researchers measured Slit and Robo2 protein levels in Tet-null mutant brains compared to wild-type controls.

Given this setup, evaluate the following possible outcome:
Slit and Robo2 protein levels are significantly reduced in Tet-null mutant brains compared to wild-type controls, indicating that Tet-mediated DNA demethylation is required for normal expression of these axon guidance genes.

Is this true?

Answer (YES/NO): NO